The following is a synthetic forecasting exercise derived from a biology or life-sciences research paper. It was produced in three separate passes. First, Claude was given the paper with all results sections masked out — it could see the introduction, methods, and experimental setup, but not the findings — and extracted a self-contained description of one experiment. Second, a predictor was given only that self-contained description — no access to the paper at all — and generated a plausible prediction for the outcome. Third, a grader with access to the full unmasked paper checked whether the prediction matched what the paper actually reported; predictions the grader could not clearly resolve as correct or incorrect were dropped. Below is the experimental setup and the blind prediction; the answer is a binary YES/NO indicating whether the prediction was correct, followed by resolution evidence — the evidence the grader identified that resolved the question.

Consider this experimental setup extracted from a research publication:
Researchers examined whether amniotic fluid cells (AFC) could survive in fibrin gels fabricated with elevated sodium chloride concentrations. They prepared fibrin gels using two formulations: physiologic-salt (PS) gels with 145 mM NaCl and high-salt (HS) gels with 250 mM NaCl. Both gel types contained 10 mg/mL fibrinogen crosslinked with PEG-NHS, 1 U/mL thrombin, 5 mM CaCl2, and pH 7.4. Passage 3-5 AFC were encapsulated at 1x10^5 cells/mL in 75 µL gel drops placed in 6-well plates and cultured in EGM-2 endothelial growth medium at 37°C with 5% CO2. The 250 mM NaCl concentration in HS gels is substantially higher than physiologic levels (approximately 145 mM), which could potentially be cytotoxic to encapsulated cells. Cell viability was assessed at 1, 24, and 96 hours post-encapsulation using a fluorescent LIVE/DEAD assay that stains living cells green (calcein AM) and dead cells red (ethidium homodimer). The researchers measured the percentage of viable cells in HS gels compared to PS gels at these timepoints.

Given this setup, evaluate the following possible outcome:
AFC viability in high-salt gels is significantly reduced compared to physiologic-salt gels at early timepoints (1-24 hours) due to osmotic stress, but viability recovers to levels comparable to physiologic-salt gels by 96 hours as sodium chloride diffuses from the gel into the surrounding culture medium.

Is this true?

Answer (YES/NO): NO